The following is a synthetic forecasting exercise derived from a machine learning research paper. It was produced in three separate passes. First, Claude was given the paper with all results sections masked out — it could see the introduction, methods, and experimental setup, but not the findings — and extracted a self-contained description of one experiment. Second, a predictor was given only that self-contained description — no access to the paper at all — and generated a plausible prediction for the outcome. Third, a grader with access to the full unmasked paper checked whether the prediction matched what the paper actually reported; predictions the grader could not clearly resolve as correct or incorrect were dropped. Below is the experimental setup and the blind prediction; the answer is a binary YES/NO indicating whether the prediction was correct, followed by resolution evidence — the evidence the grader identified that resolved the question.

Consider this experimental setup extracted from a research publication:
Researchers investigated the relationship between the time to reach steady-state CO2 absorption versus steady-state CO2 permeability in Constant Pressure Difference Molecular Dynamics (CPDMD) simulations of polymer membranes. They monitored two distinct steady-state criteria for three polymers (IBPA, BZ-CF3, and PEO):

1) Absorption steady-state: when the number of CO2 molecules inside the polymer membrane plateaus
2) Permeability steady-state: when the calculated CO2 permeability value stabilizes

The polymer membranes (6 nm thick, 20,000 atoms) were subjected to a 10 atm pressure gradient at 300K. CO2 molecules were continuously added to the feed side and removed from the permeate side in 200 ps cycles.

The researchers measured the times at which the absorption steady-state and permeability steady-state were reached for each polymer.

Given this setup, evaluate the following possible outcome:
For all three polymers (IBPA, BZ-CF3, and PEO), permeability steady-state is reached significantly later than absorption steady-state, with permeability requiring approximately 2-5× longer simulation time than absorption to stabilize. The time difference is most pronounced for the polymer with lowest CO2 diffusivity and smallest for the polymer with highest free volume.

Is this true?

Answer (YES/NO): YES